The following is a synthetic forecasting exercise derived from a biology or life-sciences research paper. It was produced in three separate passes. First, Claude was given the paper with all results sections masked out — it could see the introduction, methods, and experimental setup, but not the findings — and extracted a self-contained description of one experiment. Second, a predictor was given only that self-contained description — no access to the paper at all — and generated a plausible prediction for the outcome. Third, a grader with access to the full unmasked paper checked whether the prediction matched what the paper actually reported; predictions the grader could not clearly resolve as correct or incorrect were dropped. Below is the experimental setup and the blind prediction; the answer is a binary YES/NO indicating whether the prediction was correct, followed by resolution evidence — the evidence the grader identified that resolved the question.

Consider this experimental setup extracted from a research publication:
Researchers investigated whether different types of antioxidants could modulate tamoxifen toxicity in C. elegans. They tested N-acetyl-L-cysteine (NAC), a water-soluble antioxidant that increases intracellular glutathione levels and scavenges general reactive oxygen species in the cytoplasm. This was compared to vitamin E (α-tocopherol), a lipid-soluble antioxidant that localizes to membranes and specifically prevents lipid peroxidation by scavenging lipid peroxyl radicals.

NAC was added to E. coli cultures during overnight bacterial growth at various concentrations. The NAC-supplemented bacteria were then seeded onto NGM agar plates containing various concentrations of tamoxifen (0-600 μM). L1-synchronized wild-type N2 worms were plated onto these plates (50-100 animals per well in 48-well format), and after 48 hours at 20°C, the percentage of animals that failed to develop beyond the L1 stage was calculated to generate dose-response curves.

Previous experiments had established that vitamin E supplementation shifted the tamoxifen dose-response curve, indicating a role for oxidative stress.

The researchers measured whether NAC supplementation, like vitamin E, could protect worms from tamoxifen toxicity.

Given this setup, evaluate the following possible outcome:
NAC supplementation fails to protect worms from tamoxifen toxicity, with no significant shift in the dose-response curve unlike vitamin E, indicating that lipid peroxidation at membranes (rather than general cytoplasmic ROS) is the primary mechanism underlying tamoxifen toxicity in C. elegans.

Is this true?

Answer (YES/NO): YES